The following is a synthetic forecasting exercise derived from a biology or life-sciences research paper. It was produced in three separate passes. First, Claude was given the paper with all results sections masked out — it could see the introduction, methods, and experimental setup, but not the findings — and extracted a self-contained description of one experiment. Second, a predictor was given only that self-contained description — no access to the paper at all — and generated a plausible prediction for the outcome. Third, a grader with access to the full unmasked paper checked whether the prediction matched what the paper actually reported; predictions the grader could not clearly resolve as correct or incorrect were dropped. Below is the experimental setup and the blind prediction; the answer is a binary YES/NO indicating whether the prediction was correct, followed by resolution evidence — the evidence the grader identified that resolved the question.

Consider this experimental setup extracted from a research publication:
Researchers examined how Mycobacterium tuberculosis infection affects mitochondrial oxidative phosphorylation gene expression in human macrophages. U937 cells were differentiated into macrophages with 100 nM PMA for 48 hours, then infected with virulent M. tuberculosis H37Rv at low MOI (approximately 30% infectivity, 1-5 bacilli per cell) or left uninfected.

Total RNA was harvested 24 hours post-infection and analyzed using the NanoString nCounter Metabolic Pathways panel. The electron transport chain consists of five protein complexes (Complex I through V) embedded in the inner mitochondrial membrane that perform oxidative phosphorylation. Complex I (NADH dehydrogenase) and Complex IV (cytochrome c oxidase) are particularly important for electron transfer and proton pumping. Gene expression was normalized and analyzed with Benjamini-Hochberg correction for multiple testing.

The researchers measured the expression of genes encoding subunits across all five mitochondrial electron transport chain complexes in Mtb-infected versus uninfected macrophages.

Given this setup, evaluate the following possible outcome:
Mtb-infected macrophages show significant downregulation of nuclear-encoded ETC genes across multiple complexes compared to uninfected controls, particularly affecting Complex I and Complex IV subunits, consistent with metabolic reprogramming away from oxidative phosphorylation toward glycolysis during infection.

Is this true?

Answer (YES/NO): NO